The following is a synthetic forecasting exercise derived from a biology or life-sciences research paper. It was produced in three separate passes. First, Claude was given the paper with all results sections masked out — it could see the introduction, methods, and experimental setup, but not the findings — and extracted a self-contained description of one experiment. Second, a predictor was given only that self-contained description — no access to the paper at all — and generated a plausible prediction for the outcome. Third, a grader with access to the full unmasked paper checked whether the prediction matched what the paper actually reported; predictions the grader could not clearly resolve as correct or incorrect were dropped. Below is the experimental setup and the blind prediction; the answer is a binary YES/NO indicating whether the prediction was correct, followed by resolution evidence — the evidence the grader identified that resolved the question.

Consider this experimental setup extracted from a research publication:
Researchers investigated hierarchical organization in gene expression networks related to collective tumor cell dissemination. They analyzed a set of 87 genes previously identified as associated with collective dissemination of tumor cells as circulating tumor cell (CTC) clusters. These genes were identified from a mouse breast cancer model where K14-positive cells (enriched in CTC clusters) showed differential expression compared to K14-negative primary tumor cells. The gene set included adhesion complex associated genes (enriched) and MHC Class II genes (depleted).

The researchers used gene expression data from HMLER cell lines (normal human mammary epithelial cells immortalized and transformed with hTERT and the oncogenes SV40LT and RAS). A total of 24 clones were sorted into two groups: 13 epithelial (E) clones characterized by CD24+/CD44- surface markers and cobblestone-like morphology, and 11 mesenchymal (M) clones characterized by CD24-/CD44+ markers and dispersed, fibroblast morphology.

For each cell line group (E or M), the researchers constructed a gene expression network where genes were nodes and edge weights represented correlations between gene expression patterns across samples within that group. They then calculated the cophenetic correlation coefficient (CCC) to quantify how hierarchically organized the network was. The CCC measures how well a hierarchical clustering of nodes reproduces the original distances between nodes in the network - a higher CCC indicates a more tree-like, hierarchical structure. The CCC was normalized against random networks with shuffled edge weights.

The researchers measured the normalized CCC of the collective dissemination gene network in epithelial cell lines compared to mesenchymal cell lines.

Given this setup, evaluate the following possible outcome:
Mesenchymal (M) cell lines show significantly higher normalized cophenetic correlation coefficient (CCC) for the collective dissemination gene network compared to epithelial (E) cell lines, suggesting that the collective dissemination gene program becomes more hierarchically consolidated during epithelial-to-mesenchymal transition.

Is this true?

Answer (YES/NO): NO